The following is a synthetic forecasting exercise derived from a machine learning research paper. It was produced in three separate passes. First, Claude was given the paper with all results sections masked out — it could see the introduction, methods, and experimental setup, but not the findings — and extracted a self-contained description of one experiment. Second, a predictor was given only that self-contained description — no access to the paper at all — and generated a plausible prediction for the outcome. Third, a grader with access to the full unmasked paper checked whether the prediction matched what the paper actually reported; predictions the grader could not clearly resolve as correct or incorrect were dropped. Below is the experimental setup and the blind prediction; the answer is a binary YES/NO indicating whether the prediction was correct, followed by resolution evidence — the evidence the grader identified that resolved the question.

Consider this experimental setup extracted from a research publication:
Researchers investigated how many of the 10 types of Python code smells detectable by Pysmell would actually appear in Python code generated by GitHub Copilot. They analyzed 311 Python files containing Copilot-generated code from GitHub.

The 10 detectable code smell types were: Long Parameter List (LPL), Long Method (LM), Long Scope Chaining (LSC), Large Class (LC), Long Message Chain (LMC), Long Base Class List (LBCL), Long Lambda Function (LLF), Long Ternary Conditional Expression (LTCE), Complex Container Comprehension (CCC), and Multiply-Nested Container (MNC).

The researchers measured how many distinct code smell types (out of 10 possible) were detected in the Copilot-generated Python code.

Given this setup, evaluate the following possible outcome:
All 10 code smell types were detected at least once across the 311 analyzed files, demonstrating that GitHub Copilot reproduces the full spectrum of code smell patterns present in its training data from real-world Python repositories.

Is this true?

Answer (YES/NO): NO